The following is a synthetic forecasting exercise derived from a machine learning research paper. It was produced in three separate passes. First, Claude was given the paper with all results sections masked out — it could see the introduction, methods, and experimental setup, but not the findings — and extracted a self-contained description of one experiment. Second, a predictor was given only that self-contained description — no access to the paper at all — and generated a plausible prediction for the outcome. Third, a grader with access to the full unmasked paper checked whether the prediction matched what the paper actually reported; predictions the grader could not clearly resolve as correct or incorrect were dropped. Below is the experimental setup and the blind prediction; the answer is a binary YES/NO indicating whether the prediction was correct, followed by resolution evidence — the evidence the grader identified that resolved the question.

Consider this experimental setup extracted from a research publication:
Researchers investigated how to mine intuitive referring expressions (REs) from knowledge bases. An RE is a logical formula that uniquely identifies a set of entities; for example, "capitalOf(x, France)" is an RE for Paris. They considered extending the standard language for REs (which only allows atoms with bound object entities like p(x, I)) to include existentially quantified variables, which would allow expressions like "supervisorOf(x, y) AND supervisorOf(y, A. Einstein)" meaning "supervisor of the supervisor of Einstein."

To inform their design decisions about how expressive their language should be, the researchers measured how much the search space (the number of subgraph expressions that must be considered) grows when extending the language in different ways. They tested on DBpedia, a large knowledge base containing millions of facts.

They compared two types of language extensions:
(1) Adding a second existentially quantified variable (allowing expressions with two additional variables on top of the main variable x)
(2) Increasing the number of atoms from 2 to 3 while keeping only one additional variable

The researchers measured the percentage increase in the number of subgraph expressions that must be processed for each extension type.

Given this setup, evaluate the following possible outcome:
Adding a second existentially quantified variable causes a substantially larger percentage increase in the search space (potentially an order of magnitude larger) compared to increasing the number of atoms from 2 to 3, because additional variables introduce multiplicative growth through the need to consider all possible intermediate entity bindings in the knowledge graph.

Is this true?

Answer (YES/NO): YES